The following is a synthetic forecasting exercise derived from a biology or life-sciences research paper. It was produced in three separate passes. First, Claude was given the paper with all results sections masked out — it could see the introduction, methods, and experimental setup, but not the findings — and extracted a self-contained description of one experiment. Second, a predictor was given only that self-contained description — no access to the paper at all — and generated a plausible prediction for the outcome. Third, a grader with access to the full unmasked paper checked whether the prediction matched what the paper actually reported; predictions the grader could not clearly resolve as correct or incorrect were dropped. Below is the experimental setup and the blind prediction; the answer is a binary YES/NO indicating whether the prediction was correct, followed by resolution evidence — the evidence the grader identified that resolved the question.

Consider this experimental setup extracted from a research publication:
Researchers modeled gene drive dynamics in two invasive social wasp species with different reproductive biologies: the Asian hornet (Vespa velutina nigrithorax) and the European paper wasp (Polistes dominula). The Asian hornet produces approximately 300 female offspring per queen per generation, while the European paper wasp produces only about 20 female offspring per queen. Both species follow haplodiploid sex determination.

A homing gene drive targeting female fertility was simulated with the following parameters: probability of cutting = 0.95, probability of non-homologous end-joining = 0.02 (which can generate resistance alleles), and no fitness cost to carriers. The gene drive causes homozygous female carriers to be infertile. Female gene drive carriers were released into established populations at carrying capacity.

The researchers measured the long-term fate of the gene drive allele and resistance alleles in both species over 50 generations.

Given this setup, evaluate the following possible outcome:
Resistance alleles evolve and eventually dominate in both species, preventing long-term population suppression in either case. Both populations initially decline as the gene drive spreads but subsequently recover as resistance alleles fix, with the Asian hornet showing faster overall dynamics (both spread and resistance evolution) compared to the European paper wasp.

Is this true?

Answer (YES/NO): NO